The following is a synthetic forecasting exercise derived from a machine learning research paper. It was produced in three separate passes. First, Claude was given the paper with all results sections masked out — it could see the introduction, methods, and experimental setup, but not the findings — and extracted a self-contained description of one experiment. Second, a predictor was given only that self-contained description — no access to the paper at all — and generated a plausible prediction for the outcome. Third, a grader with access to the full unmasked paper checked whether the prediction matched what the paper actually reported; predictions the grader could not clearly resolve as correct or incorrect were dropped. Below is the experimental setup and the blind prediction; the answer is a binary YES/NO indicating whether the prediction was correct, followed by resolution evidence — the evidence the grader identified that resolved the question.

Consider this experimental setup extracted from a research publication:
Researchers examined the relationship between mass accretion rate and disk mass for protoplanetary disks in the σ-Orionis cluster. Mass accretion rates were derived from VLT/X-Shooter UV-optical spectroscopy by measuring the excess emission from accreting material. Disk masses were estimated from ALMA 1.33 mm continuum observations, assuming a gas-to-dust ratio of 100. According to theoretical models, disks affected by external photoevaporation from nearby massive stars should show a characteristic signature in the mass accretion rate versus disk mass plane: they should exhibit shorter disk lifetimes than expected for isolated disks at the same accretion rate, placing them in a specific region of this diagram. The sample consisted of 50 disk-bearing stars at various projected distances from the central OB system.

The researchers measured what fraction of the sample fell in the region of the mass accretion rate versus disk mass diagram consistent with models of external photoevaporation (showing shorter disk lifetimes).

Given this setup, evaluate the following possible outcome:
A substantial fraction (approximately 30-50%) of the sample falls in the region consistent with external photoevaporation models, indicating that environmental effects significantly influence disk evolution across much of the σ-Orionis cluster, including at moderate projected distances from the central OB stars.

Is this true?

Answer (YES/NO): YES